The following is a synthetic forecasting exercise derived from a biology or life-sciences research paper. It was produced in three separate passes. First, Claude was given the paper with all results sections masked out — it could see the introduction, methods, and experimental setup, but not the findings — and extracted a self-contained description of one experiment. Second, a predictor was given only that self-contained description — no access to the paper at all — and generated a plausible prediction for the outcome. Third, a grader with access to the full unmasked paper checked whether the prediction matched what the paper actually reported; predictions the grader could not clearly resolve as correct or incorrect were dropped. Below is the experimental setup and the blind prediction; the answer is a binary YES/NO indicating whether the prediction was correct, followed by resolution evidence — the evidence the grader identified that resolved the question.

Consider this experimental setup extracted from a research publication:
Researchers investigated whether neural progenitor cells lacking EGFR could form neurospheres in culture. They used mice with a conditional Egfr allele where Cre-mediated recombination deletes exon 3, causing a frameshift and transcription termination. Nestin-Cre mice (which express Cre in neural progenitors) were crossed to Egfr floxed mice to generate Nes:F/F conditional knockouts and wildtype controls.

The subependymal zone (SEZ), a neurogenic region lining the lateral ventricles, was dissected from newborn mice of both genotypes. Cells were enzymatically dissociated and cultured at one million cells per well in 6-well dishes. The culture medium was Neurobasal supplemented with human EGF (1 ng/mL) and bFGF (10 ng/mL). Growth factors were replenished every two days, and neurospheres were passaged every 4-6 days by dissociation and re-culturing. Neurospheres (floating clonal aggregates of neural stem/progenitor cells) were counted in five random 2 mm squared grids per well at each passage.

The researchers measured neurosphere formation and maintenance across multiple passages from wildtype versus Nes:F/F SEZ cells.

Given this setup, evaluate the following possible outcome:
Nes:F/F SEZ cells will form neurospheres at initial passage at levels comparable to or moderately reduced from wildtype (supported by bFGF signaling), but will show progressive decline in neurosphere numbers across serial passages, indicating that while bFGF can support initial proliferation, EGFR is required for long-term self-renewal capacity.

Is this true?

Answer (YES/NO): NO